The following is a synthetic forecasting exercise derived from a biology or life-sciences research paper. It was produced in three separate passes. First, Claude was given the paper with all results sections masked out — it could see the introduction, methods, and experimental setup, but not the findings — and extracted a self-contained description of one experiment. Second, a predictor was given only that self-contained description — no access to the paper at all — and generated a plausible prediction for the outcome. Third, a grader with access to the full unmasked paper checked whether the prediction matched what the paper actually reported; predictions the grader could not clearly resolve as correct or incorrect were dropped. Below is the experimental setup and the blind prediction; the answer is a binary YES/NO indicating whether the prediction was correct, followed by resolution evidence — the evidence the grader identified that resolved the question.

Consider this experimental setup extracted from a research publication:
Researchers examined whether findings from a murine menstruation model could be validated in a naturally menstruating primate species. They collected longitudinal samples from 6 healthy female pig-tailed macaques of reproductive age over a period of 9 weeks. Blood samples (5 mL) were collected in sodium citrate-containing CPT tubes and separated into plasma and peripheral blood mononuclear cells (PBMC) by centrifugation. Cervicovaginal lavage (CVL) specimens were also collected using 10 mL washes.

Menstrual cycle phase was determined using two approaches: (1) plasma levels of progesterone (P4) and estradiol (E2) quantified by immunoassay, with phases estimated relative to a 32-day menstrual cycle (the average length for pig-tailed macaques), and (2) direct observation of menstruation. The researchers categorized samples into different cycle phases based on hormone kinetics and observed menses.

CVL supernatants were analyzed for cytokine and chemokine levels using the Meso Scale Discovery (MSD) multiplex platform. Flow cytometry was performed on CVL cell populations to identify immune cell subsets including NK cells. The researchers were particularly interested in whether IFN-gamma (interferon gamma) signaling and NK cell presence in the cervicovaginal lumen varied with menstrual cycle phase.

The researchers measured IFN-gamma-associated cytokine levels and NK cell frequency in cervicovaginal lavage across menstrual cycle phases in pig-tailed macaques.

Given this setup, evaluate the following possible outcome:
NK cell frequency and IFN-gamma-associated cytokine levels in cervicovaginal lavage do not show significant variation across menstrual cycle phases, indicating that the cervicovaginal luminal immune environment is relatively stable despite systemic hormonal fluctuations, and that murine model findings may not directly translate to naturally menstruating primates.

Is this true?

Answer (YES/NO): NO